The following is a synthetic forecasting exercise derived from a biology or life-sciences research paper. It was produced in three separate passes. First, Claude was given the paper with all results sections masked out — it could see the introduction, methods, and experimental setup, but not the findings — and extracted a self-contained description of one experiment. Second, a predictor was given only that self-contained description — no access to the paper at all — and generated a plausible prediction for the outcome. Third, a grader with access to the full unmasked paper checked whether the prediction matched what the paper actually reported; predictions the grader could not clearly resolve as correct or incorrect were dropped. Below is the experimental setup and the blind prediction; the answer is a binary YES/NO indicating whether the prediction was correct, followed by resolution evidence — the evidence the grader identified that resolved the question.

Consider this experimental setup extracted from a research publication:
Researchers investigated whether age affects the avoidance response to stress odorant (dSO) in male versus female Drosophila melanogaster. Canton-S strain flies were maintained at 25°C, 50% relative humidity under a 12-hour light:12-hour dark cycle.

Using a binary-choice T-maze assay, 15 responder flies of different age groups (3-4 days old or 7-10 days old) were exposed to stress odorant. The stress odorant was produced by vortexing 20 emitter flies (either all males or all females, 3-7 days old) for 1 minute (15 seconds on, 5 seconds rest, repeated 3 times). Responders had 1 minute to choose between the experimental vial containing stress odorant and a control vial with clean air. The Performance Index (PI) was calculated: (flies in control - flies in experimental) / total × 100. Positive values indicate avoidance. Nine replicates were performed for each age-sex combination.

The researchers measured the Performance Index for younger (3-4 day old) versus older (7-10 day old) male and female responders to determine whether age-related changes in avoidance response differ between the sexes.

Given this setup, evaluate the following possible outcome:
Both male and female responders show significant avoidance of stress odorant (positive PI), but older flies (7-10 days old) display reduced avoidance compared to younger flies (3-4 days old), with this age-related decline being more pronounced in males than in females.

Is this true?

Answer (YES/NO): NO